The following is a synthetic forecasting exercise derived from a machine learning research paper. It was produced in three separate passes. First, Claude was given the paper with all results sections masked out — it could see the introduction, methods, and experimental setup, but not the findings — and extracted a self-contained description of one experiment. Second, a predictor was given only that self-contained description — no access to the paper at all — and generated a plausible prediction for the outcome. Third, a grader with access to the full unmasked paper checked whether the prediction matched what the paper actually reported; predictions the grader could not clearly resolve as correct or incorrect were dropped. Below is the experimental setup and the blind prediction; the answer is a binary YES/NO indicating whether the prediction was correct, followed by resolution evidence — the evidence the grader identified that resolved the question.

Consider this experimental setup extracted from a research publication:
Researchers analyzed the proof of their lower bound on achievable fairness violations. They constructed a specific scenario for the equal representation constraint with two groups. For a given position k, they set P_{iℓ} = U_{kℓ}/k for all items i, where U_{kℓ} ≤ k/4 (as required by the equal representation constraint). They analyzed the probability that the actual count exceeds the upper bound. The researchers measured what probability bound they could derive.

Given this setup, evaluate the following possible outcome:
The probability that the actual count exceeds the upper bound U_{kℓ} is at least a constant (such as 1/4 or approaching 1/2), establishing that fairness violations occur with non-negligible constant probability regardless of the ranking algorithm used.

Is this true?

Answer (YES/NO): YES